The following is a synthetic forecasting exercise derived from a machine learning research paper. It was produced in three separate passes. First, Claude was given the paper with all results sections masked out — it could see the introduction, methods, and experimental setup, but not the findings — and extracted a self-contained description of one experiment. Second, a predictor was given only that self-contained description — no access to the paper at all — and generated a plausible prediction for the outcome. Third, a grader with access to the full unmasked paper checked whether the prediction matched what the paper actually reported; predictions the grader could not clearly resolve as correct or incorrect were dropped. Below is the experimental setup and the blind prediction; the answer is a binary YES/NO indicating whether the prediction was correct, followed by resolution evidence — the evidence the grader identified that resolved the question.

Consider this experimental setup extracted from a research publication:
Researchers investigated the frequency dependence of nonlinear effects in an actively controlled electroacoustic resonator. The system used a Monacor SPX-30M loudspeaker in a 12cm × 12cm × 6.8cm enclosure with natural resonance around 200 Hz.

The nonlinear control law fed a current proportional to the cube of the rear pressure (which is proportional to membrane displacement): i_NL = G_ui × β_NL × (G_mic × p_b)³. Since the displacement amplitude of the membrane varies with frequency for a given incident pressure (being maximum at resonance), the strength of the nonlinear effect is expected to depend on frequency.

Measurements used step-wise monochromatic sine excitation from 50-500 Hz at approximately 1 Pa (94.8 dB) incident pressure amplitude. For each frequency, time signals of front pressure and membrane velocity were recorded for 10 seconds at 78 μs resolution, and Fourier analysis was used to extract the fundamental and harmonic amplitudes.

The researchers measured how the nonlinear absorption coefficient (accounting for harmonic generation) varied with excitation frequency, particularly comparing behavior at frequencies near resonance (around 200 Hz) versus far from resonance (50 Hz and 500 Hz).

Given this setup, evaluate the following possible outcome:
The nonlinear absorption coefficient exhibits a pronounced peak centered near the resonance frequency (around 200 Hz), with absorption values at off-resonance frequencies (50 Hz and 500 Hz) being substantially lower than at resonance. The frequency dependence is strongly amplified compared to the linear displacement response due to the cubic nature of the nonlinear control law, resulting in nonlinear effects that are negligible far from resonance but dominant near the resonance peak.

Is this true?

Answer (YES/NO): YES